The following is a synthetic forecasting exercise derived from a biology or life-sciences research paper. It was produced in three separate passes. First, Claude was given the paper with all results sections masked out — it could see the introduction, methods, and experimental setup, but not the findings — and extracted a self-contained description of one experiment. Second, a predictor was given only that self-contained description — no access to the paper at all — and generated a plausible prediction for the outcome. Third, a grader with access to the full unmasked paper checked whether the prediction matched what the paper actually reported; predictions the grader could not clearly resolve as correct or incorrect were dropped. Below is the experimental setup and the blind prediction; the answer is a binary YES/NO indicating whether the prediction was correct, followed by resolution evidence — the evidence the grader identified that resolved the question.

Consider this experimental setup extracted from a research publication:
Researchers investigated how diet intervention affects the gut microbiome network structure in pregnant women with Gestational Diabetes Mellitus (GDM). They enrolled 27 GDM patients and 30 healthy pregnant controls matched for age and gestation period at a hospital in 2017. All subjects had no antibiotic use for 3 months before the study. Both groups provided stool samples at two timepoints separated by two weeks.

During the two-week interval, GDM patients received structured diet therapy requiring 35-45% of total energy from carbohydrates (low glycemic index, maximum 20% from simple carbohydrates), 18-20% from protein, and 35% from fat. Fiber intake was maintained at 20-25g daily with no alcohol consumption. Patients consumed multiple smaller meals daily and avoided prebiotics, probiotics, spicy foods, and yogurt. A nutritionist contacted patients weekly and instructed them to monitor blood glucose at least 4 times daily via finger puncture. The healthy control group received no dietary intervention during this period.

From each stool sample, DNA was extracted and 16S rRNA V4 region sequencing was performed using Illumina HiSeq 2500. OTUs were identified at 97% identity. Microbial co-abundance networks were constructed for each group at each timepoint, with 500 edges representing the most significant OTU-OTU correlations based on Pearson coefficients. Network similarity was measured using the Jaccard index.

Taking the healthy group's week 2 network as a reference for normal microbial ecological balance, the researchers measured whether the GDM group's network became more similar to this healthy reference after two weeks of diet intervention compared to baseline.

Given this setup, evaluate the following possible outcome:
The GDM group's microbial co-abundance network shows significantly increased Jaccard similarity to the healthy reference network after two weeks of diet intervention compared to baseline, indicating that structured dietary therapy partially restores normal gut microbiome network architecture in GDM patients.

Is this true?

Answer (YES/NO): NO